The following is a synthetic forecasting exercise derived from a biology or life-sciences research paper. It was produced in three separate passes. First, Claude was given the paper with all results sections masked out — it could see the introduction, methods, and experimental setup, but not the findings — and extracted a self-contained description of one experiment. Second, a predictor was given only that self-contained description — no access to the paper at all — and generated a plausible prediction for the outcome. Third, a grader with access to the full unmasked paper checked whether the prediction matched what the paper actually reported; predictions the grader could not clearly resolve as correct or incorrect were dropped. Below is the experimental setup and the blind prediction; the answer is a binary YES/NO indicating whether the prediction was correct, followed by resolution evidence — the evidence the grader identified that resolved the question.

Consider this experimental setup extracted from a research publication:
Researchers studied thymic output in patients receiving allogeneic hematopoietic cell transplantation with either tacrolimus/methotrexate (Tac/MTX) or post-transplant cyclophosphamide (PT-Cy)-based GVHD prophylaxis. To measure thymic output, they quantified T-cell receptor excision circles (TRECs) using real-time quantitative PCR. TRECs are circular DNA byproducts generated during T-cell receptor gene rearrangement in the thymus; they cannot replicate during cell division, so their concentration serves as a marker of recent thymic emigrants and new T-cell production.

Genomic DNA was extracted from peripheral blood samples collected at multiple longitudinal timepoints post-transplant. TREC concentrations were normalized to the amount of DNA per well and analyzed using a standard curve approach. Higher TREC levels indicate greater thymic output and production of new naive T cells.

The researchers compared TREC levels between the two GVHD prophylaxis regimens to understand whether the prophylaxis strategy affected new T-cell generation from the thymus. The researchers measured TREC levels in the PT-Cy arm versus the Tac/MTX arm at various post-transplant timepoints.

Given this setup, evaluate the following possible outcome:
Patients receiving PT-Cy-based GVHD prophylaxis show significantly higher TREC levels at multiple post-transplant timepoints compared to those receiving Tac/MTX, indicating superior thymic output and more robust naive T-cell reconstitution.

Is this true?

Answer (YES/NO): NO